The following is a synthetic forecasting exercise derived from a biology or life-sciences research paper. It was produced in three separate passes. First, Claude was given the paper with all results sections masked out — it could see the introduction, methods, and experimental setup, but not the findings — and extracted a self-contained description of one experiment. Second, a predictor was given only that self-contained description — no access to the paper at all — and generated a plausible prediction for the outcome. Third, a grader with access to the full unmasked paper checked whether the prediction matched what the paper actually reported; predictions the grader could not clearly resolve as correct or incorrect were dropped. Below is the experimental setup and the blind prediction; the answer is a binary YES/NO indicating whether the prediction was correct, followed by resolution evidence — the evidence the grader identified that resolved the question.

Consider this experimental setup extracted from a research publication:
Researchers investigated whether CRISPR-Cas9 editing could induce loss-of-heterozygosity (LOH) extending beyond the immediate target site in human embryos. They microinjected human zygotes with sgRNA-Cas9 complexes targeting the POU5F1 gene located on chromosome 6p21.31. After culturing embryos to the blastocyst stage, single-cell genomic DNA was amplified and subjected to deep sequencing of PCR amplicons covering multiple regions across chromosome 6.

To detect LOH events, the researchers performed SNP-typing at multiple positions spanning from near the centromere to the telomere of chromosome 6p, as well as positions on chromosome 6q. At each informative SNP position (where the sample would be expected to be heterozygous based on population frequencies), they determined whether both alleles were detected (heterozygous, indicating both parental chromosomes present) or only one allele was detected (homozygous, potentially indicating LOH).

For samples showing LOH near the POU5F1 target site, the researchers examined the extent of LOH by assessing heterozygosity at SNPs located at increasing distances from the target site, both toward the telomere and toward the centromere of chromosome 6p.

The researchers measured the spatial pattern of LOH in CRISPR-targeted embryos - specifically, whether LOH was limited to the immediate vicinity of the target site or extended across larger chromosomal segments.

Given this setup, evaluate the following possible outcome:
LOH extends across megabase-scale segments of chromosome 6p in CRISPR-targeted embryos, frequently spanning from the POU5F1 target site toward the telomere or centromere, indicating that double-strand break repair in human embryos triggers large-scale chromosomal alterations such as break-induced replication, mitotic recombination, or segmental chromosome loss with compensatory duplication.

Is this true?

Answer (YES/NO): YES